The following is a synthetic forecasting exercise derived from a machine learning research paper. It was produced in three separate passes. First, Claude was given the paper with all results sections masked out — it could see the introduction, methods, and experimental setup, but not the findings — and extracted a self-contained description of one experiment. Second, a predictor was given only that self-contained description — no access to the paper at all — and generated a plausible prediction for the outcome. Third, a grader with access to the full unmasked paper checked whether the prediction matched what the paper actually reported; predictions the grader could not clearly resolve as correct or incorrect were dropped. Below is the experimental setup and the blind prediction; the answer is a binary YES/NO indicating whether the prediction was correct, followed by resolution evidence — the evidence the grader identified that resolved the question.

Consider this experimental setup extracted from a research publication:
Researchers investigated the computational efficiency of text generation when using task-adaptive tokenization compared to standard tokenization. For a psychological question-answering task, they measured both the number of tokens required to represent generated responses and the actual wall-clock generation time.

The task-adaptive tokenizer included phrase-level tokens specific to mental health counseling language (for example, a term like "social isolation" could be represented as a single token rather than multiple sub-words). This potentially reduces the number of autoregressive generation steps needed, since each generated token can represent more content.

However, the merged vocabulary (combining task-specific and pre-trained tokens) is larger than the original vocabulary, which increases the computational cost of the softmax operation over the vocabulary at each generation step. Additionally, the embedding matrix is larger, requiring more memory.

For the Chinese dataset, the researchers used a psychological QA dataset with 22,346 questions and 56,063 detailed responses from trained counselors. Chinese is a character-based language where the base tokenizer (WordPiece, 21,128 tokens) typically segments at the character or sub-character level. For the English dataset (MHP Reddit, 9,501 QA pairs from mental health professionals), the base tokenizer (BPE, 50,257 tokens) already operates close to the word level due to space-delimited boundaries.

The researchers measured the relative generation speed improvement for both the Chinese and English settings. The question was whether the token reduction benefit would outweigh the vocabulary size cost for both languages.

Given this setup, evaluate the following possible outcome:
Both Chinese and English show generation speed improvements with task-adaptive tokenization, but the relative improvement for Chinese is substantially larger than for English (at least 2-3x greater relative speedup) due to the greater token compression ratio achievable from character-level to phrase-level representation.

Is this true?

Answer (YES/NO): NO